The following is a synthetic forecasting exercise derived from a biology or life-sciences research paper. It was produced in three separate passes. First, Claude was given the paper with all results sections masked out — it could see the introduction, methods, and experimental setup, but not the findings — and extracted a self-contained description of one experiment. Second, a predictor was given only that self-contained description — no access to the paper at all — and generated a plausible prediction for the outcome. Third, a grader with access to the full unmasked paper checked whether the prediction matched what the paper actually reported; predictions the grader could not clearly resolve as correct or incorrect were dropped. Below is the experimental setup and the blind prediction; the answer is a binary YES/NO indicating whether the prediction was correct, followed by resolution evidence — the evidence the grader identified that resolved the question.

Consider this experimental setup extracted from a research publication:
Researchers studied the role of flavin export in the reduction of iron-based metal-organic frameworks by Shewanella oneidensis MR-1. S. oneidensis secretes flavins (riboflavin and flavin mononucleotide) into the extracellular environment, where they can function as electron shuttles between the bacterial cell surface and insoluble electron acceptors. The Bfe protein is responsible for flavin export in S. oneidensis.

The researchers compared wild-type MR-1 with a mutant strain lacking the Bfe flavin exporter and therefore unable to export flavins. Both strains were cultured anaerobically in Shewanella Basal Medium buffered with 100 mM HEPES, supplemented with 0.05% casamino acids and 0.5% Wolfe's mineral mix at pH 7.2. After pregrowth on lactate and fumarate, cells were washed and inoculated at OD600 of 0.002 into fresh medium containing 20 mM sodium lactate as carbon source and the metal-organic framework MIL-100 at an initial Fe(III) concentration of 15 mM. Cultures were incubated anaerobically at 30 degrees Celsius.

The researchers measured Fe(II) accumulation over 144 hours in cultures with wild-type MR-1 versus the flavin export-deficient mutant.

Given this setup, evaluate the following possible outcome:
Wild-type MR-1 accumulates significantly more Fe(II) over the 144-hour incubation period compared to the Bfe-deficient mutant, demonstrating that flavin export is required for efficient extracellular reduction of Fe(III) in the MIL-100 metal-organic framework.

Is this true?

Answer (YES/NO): NO